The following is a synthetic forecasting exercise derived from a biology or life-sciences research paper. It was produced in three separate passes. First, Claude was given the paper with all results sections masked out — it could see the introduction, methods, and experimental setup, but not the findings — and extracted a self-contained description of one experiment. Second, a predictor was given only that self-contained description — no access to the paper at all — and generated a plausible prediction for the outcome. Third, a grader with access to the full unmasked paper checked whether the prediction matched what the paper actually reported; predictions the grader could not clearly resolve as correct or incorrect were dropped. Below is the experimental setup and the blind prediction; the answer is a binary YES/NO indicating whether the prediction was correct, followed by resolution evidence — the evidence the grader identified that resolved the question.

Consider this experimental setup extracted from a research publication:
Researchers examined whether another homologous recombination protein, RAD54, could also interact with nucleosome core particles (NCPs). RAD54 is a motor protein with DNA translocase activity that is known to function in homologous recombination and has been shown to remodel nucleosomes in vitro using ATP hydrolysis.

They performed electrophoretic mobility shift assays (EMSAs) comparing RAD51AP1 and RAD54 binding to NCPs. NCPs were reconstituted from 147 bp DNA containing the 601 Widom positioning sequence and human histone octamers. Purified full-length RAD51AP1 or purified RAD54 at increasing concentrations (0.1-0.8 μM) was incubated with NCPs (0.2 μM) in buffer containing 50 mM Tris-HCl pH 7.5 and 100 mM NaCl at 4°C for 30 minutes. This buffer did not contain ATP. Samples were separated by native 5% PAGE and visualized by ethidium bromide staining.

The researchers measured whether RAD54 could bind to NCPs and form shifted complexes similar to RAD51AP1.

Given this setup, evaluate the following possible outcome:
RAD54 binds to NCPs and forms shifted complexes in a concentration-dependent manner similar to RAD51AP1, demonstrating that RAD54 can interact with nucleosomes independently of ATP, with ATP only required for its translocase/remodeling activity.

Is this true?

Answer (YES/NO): YES